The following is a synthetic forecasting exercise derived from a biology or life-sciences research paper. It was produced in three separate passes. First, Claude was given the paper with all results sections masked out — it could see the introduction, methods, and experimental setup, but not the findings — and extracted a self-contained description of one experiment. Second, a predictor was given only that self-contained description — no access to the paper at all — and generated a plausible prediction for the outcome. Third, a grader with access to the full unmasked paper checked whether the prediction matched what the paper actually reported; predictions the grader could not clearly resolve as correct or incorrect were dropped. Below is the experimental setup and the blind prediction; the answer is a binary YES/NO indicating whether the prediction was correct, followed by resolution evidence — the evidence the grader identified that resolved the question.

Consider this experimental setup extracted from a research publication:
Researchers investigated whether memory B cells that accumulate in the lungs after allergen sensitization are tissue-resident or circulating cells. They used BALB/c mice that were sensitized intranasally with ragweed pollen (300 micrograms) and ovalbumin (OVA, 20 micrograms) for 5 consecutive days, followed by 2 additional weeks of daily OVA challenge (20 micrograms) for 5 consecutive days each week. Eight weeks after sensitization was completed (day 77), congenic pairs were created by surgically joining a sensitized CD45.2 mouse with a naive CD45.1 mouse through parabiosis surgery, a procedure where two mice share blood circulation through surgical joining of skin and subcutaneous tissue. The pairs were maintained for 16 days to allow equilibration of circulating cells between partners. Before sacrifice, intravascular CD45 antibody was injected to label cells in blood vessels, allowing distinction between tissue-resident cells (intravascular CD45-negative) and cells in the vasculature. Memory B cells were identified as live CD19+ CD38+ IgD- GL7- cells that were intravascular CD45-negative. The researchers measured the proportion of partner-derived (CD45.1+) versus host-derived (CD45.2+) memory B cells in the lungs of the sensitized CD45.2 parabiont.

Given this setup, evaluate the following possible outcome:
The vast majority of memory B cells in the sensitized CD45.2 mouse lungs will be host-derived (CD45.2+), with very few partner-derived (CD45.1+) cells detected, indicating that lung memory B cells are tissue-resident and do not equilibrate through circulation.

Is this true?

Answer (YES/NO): YES